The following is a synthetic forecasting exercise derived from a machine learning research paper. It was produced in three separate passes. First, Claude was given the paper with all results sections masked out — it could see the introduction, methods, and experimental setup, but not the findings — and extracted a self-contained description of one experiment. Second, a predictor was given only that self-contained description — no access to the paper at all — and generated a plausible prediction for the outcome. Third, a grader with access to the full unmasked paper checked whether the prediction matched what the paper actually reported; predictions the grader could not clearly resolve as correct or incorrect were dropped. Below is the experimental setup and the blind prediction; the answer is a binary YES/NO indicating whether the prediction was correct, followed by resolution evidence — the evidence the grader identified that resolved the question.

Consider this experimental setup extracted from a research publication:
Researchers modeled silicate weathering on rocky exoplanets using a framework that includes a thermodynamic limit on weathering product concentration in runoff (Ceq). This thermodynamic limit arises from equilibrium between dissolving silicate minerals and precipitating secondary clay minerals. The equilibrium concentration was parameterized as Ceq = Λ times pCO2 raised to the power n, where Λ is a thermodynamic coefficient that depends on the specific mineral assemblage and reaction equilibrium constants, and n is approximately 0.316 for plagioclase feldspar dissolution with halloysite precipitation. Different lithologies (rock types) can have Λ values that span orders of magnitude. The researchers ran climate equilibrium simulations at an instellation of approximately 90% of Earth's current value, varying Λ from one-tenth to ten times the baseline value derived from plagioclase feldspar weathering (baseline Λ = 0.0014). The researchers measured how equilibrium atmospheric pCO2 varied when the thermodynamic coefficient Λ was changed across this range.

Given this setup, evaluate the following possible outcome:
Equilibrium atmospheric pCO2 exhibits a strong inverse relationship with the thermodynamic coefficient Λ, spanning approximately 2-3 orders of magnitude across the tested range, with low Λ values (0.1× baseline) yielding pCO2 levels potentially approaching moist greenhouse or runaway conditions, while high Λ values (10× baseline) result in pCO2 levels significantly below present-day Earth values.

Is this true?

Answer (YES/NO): NO